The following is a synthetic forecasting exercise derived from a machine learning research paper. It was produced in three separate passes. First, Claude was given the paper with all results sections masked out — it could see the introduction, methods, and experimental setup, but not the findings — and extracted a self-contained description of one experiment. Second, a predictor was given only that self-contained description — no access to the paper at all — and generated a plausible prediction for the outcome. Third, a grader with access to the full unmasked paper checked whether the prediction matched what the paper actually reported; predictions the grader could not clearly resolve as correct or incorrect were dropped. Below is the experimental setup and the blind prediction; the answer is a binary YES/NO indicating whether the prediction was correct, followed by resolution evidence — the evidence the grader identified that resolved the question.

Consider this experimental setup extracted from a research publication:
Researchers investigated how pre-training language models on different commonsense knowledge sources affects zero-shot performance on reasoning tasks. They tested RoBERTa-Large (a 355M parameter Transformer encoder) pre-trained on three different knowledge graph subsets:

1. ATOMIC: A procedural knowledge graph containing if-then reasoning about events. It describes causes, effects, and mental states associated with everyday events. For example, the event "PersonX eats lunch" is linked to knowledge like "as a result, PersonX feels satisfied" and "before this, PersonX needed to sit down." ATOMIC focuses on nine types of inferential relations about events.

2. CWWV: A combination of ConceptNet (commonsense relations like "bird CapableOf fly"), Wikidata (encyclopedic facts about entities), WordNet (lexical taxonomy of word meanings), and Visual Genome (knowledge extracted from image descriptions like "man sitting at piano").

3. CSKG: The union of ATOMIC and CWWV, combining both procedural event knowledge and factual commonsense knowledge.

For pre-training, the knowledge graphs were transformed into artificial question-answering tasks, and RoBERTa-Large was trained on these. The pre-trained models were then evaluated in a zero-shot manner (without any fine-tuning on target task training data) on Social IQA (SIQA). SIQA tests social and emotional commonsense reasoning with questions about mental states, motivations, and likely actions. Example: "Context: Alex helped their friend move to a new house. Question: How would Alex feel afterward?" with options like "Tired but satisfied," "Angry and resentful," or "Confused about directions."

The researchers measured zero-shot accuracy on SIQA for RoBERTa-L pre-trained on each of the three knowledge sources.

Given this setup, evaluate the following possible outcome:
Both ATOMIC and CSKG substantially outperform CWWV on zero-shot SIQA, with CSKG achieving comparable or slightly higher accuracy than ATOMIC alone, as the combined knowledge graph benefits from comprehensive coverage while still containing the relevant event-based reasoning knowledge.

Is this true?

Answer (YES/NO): YES